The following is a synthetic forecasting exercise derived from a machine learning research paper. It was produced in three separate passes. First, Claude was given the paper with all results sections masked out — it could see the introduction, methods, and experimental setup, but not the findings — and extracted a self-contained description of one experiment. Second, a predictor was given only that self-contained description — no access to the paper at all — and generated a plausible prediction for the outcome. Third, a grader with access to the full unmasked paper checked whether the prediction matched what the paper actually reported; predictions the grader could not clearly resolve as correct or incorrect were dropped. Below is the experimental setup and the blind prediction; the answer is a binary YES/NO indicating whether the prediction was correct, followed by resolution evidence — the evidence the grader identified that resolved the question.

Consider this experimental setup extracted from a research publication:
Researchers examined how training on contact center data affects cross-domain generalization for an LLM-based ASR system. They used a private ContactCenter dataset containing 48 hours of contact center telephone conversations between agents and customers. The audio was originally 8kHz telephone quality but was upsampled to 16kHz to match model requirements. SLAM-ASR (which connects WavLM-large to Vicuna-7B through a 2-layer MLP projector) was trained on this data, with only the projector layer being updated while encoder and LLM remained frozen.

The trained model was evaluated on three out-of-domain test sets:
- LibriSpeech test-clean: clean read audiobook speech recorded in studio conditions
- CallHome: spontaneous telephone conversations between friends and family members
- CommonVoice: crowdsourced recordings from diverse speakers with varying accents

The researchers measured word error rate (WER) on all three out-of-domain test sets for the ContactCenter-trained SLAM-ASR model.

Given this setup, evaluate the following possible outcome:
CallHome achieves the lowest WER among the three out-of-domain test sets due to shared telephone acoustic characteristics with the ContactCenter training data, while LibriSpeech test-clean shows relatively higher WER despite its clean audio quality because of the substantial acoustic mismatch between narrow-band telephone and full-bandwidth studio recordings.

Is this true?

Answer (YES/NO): NO